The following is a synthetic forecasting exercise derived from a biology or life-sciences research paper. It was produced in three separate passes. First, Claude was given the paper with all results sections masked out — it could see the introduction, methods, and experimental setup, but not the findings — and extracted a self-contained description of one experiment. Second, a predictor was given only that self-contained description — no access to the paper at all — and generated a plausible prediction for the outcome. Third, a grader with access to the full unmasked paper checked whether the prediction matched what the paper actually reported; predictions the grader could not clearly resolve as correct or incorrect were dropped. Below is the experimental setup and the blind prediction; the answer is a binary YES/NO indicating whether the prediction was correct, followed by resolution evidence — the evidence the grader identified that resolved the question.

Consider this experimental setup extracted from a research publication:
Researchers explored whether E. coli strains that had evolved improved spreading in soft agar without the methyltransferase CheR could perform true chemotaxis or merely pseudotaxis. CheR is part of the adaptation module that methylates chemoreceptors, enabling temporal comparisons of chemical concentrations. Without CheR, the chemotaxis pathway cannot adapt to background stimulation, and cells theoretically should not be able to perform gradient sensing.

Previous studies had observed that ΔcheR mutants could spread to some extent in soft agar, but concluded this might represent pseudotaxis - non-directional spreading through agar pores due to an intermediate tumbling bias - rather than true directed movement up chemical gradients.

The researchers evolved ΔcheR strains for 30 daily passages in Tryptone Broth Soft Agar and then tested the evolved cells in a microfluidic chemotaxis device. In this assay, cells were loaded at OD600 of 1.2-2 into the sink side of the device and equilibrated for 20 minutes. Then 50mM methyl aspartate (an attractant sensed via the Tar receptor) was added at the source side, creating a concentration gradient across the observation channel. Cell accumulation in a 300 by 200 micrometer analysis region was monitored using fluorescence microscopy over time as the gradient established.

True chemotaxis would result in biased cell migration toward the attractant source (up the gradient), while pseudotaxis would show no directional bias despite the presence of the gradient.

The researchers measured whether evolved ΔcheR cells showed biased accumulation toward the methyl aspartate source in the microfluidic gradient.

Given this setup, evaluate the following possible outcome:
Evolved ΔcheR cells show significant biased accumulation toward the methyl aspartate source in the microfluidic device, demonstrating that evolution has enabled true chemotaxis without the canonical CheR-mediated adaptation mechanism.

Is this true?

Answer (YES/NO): YES